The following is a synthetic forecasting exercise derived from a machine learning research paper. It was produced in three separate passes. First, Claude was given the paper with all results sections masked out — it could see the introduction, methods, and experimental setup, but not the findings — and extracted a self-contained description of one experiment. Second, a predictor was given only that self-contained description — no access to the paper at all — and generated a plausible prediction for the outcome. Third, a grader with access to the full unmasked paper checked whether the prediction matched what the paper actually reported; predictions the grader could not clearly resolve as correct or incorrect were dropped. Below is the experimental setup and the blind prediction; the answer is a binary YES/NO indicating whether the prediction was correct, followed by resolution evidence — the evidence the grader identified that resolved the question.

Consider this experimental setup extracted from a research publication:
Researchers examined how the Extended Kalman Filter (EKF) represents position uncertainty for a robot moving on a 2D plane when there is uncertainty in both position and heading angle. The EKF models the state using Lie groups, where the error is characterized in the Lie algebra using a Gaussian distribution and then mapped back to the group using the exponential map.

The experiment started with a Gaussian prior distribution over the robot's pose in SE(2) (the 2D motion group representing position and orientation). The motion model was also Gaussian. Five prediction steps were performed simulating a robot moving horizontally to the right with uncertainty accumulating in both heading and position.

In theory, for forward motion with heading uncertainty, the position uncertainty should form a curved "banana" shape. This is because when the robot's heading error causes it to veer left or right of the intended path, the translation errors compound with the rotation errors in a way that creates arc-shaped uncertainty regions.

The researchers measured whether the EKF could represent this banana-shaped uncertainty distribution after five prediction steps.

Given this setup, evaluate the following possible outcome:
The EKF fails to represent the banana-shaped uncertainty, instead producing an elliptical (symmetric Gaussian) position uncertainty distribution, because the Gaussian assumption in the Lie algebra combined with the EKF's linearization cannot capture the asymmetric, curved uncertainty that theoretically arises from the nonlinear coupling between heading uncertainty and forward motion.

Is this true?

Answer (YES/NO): YES